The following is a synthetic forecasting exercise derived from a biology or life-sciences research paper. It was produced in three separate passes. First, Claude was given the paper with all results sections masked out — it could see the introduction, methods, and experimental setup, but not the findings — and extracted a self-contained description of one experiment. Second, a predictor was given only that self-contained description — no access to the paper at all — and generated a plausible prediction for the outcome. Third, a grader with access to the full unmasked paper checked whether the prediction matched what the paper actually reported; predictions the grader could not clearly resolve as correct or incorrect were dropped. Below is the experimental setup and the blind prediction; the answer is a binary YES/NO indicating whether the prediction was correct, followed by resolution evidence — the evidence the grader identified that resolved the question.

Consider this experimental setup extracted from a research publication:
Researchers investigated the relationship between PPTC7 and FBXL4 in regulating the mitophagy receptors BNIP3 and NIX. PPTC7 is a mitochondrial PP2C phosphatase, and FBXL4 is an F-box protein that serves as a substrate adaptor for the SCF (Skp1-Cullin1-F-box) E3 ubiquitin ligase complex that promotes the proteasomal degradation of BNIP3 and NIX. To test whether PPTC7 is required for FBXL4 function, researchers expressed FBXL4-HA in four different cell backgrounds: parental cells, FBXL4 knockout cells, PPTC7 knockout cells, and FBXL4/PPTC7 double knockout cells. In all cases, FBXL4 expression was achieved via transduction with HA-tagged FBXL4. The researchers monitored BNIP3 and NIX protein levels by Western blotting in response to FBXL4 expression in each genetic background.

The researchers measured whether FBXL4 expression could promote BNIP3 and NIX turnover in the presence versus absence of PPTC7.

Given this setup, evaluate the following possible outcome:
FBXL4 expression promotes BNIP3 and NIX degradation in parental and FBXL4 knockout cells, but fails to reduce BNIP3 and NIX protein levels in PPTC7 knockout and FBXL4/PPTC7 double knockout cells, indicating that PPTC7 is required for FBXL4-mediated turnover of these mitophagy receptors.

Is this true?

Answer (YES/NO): YES